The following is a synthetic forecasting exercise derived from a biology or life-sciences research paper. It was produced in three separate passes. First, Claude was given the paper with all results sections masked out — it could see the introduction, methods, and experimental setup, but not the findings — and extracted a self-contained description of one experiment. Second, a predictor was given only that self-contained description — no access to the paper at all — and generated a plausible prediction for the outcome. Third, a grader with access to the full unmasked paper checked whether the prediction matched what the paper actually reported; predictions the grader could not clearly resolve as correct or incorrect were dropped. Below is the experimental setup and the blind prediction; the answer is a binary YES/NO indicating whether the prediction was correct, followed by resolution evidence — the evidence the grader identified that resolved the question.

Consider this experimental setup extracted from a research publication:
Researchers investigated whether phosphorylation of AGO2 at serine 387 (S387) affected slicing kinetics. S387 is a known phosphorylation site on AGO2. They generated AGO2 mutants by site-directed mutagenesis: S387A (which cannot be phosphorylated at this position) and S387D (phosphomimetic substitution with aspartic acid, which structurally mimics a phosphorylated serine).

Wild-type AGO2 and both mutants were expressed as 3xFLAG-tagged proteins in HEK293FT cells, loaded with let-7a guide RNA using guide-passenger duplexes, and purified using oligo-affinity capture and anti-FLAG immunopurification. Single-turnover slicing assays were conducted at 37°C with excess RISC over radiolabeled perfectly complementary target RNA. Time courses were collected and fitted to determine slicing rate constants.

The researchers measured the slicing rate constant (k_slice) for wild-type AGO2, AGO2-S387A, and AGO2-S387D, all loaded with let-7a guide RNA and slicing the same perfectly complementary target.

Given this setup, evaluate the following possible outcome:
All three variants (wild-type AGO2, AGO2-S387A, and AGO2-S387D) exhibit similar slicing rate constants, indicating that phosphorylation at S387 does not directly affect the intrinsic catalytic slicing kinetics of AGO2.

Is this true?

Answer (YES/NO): NO